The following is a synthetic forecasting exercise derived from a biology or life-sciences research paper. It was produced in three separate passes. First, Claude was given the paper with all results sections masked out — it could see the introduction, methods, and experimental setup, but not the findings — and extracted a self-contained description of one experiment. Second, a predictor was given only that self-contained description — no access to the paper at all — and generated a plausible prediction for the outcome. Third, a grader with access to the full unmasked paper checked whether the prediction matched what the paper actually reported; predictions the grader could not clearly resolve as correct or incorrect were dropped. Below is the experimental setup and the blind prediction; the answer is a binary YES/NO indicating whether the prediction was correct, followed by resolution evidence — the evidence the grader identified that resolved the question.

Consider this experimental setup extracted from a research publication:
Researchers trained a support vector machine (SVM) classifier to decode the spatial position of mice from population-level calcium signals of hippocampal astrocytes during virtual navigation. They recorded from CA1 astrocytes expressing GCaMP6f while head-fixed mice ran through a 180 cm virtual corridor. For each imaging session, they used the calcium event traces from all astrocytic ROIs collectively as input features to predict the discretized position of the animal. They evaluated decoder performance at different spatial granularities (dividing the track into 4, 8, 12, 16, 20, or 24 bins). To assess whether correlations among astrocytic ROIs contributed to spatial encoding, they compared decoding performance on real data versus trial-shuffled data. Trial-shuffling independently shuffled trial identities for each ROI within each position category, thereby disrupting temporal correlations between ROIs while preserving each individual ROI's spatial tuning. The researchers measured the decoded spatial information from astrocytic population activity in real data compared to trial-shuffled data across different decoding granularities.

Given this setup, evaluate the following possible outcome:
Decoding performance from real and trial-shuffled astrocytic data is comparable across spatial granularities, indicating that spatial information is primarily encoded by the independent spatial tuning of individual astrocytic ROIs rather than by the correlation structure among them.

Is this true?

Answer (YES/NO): NO